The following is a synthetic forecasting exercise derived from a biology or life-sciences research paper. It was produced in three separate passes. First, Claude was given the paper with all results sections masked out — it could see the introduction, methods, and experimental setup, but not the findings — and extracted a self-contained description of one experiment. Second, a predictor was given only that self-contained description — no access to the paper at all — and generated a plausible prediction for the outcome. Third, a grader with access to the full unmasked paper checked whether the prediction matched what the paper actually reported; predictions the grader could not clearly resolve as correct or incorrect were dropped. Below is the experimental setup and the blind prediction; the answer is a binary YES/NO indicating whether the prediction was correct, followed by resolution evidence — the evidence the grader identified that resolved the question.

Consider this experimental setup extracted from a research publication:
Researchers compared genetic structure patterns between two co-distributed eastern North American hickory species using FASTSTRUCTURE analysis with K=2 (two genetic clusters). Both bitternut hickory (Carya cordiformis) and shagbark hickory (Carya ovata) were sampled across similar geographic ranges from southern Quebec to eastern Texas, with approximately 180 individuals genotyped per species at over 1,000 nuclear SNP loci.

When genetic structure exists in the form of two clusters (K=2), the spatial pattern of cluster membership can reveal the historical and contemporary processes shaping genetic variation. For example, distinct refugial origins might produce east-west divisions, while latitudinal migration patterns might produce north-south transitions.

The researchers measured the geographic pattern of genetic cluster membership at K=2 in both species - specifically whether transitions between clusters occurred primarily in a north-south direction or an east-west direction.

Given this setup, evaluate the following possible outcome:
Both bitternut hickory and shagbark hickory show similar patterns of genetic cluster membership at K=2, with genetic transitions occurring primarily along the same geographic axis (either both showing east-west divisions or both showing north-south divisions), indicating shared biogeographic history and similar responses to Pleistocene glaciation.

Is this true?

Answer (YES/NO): NO